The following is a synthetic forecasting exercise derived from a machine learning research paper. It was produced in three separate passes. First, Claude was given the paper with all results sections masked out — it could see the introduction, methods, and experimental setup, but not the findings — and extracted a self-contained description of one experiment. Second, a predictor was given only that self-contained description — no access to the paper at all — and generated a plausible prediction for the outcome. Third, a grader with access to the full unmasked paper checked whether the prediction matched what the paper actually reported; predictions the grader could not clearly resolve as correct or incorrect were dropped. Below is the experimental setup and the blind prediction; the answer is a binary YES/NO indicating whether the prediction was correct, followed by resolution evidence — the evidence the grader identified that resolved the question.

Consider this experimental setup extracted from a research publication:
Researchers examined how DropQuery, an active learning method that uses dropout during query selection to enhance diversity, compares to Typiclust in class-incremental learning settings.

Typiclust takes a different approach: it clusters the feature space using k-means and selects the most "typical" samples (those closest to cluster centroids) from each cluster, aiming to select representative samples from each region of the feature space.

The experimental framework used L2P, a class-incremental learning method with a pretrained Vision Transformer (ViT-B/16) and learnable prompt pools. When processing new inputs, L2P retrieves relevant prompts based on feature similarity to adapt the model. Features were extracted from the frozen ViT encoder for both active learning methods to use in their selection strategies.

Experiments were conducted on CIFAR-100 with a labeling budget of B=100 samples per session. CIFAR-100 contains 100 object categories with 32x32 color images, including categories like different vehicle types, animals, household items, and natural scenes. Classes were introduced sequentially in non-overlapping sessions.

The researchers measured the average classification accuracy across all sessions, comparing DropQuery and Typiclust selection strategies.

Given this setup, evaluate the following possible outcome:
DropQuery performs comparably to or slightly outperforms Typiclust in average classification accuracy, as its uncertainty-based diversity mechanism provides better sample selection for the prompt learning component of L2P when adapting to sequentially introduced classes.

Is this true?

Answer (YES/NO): YES